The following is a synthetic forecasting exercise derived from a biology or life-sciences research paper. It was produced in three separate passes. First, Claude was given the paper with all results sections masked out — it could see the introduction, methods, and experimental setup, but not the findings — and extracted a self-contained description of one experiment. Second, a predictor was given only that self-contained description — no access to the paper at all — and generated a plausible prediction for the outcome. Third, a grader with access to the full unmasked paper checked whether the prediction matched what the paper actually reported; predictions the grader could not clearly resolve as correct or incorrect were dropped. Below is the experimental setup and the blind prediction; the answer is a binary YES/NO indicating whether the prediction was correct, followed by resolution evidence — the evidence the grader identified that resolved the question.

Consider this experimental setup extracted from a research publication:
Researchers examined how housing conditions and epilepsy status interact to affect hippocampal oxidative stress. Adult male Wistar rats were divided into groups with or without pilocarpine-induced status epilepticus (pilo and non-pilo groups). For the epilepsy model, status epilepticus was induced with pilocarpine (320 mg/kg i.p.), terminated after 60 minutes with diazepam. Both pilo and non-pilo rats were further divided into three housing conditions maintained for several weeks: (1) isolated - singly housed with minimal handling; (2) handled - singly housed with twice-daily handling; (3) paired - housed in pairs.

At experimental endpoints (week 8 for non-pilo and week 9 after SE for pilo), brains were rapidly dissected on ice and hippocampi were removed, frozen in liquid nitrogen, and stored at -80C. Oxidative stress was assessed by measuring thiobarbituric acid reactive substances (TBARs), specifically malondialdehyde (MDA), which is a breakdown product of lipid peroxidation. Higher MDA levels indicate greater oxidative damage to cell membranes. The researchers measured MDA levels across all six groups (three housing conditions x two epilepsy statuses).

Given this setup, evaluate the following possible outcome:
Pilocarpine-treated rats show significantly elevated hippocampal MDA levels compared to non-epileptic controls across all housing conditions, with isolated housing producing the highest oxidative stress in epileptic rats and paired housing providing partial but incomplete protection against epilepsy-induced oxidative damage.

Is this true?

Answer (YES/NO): NO